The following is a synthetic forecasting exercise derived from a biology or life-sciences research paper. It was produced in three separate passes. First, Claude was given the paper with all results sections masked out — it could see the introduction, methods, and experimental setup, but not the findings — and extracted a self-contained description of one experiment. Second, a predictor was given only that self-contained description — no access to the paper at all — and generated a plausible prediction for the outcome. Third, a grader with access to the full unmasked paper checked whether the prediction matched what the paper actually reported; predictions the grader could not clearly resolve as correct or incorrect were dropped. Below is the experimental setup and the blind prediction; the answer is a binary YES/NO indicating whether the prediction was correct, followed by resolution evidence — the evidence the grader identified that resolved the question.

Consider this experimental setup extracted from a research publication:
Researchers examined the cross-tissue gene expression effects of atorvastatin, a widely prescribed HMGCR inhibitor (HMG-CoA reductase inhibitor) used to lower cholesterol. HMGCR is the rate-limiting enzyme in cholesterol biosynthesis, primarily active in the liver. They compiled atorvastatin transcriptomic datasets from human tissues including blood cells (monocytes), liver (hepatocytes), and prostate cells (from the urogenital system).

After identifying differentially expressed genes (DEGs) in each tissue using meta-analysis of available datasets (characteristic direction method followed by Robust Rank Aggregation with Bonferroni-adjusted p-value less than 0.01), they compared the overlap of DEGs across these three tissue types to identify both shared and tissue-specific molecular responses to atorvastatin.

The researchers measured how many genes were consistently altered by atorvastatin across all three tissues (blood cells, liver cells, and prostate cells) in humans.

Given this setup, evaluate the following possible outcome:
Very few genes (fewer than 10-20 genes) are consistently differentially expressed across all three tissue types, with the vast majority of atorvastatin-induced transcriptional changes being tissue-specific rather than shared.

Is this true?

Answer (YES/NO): YES